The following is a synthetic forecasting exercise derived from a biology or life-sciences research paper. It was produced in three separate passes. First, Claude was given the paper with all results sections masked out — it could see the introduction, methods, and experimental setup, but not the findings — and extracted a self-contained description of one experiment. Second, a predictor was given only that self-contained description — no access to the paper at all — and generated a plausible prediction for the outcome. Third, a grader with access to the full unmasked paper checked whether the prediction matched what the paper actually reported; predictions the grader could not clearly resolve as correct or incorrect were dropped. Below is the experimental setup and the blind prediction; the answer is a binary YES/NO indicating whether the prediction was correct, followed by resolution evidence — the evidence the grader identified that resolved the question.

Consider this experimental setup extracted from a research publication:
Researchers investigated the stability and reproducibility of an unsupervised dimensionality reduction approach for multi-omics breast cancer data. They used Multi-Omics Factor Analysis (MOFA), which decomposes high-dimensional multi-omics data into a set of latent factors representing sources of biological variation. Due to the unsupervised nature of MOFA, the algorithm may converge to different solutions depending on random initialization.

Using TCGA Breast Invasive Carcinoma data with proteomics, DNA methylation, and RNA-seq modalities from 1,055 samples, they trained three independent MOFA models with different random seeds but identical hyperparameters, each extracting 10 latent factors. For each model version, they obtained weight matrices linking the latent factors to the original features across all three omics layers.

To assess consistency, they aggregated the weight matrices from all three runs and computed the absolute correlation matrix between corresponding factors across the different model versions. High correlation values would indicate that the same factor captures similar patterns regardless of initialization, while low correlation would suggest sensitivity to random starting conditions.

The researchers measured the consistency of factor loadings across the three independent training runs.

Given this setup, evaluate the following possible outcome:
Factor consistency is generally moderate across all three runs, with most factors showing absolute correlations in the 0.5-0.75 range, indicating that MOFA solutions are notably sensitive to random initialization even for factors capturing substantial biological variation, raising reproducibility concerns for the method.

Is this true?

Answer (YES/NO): NO